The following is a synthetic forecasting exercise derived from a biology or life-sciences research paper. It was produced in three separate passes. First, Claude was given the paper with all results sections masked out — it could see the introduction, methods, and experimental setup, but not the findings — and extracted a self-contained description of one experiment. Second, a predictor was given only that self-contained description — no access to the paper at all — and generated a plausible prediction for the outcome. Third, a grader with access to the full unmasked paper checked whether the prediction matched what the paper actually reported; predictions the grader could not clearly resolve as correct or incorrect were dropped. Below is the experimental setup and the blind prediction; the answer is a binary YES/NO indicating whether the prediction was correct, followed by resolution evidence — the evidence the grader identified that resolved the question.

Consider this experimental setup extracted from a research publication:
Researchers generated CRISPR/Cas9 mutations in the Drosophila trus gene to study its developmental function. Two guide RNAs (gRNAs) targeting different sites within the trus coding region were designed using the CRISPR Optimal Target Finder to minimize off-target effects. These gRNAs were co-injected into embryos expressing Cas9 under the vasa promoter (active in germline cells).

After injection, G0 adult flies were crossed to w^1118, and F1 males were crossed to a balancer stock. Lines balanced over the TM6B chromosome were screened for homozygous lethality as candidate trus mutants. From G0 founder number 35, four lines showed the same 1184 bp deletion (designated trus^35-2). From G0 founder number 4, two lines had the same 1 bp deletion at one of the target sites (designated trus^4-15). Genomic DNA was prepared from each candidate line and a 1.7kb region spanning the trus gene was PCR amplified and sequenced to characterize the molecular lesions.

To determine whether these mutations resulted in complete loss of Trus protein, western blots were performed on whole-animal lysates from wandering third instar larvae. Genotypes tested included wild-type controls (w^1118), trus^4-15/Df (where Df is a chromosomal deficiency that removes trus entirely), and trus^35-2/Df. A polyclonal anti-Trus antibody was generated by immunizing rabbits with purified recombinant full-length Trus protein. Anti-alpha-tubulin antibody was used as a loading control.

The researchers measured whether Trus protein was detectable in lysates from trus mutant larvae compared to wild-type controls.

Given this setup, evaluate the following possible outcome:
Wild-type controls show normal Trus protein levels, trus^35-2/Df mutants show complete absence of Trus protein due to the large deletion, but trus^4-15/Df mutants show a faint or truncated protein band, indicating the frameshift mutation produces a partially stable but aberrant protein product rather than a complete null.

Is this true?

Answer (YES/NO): NO